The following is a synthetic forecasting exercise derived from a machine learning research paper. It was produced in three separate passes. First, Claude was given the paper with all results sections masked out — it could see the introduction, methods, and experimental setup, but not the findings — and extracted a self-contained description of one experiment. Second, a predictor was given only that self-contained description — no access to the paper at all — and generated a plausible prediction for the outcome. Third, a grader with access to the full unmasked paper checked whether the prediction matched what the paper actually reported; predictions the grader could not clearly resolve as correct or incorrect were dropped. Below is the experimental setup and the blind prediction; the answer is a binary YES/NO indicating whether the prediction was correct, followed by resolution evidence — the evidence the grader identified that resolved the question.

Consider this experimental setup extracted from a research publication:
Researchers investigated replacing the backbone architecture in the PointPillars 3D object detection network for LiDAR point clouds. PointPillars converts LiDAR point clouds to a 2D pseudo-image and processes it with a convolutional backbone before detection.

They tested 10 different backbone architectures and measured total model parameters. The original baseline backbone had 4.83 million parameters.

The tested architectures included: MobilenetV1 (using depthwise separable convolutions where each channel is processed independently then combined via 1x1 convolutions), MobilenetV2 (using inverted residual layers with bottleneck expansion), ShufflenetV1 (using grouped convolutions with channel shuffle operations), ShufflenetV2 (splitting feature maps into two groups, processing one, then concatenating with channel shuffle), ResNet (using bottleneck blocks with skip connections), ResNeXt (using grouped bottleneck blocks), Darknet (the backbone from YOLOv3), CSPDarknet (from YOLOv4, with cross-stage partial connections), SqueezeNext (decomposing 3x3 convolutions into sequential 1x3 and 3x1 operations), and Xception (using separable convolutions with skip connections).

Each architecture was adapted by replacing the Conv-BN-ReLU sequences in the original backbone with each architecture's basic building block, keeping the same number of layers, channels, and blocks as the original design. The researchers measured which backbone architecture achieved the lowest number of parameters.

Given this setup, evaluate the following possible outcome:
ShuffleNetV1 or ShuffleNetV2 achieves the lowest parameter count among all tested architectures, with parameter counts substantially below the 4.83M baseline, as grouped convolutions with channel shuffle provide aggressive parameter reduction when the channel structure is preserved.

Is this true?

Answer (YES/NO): YES